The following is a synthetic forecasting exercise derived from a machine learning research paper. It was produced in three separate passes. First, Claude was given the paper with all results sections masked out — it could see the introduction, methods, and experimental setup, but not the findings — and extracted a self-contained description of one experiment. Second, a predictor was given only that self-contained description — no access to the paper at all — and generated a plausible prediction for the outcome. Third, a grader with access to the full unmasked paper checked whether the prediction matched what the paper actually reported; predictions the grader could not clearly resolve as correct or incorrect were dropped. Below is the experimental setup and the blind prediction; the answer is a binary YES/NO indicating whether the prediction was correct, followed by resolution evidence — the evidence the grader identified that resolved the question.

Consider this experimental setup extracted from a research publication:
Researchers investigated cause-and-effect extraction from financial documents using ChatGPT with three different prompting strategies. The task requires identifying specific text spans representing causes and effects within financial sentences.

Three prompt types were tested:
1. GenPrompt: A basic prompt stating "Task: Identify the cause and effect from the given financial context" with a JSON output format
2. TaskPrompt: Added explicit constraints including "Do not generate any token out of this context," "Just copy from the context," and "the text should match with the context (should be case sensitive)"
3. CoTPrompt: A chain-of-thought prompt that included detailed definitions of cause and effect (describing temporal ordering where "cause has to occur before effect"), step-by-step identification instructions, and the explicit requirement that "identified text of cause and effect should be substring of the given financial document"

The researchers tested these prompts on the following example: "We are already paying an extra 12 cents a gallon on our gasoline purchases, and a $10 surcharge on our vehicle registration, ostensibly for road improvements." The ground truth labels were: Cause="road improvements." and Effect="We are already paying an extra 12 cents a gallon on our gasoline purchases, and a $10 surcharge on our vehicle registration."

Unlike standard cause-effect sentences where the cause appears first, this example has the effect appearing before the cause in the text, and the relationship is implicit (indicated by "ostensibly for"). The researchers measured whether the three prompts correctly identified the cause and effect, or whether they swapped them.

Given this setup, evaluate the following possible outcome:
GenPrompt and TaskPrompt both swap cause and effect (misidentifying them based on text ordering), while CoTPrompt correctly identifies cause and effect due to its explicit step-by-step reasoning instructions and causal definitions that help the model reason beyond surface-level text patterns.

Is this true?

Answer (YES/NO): NO